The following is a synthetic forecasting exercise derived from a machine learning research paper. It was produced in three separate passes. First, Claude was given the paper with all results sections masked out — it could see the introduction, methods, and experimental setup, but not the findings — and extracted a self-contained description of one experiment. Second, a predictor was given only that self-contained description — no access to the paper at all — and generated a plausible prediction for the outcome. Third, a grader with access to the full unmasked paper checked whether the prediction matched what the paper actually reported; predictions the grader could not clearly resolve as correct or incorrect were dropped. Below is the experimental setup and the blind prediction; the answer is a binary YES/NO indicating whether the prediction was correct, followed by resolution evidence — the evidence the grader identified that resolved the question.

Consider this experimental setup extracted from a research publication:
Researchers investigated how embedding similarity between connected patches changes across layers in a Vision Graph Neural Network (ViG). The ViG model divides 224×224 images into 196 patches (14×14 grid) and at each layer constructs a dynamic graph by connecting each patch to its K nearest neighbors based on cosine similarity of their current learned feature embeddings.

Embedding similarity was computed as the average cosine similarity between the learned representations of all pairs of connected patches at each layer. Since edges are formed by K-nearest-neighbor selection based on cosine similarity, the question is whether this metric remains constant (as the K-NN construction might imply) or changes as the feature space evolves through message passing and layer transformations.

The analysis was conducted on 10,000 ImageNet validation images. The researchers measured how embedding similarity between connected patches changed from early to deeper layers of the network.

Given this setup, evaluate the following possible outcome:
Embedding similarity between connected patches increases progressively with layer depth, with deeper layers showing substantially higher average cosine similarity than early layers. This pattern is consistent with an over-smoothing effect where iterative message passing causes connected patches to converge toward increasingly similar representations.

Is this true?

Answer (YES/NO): NO